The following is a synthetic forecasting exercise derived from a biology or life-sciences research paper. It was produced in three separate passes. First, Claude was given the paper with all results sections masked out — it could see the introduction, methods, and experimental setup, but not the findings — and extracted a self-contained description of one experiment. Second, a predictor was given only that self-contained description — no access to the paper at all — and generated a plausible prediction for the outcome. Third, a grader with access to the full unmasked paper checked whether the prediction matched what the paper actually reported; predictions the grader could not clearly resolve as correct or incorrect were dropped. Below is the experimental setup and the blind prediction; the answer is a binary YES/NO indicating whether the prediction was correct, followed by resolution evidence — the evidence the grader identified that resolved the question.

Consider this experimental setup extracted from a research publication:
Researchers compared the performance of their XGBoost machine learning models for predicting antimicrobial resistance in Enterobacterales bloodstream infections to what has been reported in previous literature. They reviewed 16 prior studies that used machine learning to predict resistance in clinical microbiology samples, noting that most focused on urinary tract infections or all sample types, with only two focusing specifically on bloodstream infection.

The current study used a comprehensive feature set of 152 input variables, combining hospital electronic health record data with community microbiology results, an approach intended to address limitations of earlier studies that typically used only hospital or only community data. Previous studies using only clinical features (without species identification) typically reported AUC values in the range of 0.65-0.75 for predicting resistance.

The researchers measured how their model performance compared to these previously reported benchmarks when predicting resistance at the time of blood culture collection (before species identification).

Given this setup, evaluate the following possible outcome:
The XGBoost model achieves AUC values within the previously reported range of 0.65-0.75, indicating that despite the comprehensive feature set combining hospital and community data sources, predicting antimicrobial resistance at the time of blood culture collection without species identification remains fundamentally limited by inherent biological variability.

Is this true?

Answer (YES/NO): YES